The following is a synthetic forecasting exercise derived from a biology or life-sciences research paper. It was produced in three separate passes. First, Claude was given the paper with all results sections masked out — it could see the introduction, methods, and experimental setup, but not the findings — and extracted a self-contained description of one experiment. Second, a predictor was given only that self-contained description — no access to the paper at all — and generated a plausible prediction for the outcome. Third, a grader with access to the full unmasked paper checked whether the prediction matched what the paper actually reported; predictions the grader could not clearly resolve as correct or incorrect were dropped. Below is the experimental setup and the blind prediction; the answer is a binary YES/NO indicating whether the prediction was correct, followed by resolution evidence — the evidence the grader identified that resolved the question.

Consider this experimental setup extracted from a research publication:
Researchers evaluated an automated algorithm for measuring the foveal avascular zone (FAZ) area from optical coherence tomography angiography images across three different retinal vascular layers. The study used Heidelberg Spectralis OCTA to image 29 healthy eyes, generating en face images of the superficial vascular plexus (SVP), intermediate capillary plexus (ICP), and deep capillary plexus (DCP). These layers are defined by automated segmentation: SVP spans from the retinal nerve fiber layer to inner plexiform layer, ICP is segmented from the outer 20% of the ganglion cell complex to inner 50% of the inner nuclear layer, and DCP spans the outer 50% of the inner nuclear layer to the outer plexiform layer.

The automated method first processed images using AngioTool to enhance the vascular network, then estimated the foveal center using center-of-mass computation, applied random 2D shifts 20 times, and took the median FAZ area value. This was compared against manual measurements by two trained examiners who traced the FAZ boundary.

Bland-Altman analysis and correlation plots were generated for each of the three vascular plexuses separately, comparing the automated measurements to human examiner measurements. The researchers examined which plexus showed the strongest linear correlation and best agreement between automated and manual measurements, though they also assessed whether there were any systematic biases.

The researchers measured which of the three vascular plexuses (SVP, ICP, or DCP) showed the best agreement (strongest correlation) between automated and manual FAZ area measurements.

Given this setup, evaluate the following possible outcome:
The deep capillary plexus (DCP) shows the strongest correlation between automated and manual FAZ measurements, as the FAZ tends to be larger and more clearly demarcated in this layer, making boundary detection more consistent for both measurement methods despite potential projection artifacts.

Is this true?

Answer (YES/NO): NO